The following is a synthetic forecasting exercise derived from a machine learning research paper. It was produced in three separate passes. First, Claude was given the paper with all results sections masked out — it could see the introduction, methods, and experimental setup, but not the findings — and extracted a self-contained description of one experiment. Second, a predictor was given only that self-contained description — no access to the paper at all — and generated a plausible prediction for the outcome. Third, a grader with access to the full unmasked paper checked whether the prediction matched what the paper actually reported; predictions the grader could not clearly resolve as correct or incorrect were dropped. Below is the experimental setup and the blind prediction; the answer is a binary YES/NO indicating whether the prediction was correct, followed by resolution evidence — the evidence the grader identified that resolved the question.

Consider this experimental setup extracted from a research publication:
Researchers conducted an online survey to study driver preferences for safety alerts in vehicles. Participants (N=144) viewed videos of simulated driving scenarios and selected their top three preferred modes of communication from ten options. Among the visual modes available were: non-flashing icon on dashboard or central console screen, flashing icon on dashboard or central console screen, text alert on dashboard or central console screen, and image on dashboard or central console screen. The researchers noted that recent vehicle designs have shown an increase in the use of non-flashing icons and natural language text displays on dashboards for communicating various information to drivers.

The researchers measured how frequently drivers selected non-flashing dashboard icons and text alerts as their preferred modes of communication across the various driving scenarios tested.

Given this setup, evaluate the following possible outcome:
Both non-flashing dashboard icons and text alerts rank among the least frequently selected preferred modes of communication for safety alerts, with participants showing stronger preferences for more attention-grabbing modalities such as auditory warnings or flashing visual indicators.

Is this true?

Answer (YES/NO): YES